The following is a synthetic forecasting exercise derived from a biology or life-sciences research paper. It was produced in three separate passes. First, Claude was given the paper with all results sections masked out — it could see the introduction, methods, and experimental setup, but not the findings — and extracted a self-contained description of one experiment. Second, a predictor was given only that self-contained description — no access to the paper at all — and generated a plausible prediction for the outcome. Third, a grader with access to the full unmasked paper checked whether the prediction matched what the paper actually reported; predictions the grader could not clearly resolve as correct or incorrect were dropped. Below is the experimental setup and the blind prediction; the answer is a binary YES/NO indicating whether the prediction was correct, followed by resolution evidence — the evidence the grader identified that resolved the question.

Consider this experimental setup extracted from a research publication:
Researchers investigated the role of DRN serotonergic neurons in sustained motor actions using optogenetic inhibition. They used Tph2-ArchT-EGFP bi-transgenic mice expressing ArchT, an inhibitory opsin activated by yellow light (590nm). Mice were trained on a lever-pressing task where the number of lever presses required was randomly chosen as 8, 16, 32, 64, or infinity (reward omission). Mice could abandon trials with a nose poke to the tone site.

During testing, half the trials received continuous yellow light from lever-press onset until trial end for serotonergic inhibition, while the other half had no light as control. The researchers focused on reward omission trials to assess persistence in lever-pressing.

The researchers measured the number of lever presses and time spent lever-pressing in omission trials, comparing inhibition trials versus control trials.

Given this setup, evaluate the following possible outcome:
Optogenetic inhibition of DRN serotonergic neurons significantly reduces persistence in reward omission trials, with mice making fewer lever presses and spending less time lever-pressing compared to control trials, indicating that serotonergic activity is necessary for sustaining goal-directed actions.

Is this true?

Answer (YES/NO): NO